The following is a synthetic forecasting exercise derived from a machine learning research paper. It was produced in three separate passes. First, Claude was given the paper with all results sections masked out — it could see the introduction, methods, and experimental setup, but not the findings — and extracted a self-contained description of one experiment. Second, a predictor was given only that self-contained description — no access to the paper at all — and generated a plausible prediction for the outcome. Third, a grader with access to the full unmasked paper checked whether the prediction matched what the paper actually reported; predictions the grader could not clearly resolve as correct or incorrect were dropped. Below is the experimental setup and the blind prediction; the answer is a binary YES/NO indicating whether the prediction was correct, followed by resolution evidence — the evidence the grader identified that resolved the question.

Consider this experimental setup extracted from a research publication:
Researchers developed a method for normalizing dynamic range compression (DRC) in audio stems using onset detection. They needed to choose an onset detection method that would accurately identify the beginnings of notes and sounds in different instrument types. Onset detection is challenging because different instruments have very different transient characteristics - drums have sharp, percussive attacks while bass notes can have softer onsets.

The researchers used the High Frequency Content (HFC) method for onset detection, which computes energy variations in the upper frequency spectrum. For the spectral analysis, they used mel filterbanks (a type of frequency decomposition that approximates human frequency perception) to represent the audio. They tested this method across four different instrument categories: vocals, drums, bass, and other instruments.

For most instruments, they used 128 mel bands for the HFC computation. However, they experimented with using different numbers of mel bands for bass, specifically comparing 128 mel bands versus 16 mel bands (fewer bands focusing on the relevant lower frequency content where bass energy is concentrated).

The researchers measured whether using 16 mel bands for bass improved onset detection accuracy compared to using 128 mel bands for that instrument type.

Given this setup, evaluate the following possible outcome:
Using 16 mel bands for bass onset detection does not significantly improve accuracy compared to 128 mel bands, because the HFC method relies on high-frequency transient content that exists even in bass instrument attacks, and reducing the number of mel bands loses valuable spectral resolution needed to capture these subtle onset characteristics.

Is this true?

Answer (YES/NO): NO